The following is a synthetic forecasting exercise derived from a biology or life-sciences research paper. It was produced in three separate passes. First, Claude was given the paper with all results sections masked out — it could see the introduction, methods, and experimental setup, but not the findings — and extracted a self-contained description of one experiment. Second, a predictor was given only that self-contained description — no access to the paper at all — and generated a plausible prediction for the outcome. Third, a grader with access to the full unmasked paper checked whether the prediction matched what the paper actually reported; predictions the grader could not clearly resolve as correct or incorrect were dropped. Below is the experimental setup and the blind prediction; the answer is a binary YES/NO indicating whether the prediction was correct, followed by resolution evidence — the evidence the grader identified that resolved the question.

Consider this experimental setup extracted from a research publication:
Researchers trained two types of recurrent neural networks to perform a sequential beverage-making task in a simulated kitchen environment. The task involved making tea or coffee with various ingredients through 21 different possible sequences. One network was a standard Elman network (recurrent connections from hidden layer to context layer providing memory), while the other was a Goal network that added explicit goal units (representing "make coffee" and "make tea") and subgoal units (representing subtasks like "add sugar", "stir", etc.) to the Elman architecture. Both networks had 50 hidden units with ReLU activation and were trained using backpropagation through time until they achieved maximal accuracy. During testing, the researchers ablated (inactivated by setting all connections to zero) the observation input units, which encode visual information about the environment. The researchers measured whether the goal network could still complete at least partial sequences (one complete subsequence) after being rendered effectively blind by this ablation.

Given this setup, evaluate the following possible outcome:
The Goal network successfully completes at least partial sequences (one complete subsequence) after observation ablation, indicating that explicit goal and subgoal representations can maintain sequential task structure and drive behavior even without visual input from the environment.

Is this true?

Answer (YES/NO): YES